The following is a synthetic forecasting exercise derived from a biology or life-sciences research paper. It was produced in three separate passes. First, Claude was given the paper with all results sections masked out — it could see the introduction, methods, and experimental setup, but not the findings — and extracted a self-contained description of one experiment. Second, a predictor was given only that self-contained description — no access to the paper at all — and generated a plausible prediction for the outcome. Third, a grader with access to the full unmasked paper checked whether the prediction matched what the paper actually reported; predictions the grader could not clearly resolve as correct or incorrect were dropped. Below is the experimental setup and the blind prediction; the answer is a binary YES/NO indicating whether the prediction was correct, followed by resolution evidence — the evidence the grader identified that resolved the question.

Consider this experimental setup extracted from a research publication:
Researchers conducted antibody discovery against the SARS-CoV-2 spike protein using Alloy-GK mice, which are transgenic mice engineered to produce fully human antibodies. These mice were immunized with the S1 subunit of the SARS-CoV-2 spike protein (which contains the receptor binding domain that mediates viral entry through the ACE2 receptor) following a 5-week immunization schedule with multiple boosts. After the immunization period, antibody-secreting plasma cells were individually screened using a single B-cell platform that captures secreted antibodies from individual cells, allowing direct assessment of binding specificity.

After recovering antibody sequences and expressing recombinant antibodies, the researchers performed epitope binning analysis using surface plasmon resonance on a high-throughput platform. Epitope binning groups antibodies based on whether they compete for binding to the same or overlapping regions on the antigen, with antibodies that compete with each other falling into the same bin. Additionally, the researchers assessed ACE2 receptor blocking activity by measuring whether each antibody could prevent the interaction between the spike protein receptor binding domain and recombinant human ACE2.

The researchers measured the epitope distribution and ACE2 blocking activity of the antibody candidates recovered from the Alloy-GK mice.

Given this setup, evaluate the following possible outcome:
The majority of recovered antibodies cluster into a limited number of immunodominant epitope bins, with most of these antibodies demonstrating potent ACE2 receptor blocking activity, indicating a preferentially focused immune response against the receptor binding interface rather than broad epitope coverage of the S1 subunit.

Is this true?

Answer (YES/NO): NO